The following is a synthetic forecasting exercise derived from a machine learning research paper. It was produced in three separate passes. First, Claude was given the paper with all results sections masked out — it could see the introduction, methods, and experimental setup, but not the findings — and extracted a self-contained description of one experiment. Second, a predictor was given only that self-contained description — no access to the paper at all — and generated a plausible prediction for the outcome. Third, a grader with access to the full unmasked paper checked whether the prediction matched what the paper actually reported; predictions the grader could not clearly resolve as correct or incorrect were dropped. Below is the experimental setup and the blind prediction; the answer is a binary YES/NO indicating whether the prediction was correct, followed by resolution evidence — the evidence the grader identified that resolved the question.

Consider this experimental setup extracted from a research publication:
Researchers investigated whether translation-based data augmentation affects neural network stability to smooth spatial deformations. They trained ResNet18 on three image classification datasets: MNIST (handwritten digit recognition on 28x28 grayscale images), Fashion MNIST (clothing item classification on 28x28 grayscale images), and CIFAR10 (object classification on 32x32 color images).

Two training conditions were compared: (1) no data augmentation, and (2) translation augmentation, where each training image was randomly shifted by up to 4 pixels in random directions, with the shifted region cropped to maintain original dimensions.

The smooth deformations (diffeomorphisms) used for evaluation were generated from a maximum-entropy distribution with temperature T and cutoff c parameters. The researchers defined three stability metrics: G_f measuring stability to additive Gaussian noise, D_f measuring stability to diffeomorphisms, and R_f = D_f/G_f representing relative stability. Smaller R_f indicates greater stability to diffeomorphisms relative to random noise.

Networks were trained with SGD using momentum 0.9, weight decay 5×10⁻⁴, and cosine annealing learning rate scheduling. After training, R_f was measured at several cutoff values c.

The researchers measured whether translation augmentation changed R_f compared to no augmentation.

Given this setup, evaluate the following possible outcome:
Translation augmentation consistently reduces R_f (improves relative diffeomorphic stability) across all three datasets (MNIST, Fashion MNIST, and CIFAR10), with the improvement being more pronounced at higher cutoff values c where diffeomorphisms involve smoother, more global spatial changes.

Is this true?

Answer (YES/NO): NO